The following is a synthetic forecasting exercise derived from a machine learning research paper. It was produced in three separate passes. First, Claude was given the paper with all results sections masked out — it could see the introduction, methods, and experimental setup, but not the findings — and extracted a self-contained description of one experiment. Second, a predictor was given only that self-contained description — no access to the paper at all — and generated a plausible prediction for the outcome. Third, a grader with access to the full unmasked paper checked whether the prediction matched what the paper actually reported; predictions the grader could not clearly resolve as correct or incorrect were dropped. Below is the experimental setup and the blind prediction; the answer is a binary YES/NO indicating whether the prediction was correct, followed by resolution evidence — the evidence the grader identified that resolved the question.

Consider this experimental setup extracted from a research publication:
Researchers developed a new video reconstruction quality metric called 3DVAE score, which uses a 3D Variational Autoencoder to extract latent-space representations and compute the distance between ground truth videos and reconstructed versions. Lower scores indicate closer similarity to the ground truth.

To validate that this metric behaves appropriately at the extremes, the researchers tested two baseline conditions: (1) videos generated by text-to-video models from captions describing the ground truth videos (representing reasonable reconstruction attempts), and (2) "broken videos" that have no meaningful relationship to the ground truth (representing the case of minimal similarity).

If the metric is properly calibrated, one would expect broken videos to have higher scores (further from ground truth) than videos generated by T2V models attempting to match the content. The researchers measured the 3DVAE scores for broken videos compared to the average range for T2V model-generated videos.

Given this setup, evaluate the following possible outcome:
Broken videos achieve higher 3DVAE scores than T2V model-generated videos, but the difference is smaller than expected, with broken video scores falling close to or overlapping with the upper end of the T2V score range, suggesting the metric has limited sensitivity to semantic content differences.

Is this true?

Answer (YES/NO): NO